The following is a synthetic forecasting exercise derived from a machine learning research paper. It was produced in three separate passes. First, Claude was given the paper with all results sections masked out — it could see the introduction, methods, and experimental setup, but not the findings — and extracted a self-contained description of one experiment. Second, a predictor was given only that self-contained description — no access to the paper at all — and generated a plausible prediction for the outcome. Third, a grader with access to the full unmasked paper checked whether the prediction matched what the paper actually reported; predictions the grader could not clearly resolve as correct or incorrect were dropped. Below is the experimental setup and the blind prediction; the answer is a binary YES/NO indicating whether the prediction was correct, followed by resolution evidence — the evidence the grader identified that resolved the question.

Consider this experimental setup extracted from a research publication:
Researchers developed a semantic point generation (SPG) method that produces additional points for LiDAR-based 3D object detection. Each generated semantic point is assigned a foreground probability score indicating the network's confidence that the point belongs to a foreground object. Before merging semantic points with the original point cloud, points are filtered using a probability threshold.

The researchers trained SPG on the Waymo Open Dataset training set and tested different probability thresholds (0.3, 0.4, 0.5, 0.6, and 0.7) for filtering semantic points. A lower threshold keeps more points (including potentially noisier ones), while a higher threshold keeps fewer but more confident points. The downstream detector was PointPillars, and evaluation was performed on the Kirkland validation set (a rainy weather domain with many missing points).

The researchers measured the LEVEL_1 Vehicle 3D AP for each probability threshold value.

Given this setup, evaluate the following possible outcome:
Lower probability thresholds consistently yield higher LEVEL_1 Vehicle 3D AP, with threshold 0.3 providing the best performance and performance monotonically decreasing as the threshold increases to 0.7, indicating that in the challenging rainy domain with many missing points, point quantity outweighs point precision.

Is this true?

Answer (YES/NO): NO